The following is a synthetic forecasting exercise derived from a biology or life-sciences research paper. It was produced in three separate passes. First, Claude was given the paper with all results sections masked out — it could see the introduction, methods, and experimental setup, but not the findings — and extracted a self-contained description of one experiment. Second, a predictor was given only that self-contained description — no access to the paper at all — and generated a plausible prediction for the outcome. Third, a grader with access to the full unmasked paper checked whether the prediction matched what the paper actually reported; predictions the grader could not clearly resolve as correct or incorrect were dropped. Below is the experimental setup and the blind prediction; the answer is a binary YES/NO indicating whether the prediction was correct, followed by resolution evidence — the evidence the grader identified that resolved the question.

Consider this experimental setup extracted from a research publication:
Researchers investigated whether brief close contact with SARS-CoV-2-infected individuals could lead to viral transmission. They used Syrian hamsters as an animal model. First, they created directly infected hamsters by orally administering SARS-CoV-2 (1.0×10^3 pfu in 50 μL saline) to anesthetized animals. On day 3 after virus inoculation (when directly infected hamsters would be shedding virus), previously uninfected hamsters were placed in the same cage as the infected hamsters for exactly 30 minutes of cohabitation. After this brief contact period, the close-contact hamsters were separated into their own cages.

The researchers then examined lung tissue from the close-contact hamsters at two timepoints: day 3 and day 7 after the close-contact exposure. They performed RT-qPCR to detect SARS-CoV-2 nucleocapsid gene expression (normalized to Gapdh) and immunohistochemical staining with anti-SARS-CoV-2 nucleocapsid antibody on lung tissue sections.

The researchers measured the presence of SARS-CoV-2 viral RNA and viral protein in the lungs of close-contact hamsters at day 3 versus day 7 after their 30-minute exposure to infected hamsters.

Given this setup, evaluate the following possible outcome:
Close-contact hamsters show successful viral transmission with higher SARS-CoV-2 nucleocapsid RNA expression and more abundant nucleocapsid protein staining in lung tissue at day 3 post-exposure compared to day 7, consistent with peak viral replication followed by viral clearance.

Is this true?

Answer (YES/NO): NO